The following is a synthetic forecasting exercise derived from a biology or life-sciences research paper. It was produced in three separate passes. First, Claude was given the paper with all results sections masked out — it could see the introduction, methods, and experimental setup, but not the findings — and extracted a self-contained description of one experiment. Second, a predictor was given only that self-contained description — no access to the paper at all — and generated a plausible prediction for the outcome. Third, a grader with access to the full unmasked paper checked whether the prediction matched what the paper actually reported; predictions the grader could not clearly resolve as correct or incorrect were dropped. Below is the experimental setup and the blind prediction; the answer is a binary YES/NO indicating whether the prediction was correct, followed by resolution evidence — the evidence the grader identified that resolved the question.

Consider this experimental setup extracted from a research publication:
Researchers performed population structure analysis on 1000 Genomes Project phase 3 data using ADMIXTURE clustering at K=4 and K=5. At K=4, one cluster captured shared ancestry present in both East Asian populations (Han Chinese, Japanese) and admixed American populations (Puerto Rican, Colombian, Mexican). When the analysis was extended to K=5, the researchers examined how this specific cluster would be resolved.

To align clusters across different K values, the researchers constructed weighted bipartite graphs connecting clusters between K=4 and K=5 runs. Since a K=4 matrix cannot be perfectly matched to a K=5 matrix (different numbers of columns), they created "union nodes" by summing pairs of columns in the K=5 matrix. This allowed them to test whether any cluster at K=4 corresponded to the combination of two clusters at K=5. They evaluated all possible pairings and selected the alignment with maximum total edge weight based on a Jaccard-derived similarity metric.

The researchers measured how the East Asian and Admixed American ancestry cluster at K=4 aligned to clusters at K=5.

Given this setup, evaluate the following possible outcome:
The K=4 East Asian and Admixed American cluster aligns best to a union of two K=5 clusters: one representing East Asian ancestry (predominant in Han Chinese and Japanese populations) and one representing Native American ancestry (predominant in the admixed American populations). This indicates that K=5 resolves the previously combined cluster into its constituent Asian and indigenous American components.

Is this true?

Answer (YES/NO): YES